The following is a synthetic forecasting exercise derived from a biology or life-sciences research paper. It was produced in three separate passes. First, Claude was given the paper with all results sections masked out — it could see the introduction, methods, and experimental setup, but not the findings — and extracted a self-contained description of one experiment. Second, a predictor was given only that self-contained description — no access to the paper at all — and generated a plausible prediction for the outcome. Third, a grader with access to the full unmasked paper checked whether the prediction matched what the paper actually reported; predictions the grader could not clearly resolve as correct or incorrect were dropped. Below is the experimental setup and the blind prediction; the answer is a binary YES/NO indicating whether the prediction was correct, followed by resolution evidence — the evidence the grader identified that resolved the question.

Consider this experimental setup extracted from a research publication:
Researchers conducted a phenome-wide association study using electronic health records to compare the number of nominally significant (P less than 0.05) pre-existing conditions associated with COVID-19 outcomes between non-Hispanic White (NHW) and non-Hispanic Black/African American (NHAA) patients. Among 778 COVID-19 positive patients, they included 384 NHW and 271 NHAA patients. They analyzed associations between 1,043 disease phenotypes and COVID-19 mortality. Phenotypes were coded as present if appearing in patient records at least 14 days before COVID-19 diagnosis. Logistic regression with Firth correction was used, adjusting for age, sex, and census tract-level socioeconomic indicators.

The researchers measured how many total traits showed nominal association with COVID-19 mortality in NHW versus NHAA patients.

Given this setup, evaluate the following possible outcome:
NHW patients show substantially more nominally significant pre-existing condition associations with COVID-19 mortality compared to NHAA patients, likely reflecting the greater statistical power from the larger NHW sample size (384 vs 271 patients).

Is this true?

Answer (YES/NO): NO